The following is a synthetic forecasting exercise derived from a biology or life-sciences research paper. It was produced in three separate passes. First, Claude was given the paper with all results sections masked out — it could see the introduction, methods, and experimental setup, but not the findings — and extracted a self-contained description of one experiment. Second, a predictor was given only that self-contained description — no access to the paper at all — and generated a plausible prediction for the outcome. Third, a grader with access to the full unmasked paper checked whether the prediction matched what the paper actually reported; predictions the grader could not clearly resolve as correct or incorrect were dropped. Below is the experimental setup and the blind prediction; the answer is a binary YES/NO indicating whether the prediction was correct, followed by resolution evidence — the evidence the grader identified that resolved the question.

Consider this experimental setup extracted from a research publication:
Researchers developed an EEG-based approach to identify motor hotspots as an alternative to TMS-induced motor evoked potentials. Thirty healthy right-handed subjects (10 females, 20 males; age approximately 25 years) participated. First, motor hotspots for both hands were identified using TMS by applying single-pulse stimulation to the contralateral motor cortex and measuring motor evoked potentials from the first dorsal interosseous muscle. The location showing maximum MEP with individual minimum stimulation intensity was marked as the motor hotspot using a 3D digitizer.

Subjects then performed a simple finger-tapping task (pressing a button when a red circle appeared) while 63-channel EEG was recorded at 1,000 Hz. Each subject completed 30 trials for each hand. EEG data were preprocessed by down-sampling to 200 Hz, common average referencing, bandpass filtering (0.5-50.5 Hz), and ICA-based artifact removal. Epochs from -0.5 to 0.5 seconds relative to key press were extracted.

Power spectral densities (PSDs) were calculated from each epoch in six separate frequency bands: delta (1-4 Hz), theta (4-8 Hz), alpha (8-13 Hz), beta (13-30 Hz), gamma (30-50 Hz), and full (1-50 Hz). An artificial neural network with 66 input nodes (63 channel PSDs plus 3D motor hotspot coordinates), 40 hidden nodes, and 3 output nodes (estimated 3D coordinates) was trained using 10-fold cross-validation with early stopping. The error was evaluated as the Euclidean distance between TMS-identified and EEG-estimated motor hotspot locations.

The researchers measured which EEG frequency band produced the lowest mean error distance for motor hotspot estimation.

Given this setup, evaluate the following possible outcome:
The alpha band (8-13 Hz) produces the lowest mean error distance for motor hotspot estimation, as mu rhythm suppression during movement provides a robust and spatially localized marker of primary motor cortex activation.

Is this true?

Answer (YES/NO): NO